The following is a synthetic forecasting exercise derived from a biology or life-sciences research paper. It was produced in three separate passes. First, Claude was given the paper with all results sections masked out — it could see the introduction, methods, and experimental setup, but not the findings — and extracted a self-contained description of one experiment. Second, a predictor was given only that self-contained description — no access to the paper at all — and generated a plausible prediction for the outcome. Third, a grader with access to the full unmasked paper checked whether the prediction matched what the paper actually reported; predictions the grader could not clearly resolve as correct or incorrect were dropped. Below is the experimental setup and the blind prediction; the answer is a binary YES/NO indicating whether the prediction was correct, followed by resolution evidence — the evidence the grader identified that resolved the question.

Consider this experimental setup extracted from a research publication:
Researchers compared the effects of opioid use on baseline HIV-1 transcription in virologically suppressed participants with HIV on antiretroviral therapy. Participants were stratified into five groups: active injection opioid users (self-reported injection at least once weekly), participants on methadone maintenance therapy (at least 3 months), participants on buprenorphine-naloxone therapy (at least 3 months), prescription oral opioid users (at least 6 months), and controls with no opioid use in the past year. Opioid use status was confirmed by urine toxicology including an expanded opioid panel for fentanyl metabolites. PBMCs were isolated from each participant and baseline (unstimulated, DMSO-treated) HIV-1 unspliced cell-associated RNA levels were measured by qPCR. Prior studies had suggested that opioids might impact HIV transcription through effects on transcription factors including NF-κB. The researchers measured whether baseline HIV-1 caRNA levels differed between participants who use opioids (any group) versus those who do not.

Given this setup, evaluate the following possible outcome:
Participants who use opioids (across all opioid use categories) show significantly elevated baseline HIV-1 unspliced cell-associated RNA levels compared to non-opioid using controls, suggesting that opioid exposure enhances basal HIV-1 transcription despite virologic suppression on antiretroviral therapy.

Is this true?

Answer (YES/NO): NO